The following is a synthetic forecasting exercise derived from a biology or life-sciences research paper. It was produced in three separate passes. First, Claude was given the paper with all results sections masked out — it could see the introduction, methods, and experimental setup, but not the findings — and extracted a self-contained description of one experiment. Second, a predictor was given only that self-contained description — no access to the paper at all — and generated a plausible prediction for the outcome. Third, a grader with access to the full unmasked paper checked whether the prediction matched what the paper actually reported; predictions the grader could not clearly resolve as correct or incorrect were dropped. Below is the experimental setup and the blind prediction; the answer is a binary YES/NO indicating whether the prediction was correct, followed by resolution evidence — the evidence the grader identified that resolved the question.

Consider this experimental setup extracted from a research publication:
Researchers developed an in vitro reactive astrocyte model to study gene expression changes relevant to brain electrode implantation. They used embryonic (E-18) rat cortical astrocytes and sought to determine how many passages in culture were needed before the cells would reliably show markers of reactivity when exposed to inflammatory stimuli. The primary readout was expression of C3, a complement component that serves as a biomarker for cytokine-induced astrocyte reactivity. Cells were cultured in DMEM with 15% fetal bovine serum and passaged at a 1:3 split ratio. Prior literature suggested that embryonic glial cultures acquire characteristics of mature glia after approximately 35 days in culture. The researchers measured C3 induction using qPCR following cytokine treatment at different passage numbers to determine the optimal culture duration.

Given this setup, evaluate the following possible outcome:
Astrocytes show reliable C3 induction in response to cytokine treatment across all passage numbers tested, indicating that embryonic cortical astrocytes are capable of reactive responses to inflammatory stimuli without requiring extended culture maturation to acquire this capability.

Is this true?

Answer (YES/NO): NO